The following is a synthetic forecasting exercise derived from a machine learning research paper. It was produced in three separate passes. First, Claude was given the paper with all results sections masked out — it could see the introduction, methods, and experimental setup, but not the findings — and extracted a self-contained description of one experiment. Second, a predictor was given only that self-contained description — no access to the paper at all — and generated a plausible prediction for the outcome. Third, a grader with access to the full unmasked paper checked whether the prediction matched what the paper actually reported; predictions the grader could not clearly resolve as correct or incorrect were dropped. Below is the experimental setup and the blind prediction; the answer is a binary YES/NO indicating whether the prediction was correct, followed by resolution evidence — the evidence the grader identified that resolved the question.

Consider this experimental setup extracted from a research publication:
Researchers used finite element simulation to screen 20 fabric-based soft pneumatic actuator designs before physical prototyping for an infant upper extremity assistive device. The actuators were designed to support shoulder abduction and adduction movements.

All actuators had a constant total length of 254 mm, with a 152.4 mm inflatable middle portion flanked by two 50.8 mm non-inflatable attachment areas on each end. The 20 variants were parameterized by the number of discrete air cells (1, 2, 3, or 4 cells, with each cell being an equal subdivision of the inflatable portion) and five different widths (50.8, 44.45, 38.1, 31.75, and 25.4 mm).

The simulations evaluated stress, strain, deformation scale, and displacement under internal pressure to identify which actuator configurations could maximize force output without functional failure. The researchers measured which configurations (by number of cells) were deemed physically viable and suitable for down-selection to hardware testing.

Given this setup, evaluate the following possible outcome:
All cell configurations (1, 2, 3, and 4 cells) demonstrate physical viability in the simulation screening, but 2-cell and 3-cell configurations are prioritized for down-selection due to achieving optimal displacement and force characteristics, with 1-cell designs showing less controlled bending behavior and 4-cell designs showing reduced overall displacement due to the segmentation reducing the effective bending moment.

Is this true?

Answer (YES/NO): NO